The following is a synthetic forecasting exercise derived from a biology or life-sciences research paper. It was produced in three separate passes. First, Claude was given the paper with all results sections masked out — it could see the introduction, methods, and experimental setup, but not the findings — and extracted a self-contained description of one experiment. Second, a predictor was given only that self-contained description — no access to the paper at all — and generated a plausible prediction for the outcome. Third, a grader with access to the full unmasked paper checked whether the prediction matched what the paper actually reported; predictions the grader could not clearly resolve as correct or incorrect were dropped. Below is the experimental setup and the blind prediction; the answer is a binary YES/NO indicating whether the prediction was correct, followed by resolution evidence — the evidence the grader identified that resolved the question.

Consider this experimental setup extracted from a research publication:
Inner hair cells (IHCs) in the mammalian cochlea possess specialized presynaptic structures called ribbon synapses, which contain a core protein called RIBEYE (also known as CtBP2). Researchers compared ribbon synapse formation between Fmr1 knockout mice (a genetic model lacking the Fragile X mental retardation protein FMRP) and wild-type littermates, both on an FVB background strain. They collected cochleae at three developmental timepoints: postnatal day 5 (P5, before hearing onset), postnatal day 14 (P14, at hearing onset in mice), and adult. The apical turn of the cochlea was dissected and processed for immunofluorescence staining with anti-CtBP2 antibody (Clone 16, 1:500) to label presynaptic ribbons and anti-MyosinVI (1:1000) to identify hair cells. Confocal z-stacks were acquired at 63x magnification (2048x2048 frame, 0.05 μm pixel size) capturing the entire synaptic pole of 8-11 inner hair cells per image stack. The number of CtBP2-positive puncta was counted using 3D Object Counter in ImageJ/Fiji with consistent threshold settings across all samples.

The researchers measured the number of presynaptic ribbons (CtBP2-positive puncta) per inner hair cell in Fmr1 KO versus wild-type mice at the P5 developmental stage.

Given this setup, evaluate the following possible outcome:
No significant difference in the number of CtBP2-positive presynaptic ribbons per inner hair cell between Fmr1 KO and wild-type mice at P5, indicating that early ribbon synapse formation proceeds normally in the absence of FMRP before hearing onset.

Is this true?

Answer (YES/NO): YES